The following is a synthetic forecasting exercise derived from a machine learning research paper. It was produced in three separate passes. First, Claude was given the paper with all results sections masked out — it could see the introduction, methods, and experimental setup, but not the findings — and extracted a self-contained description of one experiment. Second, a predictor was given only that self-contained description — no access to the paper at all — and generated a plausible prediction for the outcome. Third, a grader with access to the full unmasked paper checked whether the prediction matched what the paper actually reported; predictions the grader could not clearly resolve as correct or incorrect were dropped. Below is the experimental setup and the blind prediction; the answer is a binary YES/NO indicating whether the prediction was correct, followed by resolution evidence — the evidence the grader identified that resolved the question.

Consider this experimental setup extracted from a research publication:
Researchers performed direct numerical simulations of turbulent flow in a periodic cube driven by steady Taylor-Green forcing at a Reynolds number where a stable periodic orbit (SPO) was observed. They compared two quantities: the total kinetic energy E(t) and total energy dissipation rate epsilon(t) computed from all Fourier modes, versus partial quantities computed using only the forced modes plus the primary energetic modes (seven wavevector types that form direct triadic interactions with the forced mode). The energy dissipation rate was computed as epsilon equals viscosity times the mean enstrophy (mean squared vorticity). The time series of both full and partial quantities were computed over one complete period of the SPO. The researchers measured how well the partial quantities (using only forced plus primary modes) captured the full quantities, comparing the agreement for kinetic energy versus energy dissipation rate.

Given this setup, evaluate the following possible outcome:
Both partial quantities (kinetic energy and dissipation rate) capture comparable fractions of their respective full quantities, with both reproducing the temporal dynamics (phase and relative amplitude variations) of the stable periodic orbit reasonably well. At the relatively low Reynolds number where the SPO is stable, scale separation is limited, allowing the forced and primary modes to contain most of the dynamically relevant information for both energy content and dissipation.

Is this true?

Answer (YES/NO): NO